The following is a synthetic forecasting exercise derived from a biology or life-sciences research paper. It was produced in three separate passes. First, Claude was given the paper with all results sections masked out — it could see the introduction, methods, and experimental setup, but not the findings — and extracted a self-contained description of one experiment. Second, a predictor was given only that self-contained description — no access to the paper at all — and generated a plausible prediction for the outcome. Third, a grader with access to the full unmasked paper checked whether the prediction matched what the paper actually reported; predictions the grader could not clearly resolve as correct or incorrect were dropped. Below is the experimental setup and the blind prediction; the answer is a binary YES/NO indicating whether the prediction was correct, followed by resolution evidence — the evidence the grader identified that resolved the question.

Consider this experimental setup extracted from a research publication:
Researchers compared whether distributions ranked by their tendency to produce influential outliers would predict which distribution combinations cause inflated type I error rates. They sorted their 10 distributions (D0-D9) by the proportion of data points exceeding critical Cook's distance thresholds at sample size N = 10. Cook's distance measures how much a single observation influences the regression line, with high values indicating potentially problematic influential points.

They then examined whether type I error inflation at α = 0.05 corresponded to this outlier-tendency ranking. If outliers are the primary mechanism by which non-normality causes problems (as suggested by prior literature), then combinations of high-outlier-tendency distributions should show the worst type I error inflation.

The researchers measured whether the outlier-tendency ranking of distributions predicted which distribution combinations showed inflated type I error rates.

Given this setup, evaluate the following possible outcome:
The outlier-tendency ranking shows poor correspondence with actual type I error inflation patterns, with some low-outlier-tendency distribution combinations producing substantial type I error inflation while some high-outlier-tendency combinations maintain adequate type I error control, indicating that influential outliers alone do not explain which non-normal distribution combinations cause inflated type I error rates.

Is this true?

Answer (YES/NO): NO